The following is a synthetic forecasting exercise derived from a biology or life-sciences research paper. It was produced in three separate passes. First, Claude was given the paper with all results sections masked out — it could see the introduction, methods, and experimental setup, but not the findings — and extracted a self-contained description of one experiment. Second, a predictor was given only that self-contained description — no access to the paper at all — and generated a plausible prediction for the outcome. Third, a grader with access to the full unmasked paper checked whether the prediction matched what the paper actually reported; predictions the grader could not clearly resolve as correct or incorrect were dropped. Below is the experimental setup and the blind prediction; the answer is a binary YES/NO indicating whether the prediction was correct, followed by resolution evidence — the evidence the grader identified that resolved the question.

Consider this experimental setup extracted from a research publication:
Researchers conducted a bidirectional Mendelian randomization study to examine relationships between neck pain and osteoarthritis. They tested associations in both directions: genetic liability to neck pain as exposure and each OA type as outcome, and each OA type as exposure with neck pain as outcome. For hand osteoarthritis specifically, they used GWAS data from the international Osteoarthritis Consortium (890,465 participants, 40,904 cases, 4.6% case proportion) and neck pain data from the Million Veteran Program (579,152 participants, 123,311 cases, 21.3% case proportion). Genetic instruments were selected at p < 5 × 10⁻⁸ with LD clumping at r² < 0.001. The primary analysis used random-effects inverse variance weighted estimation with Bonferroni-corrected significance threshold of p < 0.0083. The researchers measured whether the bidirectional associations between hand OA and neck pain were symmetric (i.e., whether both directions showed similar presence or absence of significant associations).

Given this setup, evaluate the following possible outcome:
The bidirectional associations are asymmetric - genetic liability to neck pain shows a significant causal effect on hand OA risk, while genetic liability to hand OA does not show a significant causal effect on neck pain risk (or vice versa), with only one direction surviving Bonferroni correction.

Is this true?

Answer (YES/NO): NO